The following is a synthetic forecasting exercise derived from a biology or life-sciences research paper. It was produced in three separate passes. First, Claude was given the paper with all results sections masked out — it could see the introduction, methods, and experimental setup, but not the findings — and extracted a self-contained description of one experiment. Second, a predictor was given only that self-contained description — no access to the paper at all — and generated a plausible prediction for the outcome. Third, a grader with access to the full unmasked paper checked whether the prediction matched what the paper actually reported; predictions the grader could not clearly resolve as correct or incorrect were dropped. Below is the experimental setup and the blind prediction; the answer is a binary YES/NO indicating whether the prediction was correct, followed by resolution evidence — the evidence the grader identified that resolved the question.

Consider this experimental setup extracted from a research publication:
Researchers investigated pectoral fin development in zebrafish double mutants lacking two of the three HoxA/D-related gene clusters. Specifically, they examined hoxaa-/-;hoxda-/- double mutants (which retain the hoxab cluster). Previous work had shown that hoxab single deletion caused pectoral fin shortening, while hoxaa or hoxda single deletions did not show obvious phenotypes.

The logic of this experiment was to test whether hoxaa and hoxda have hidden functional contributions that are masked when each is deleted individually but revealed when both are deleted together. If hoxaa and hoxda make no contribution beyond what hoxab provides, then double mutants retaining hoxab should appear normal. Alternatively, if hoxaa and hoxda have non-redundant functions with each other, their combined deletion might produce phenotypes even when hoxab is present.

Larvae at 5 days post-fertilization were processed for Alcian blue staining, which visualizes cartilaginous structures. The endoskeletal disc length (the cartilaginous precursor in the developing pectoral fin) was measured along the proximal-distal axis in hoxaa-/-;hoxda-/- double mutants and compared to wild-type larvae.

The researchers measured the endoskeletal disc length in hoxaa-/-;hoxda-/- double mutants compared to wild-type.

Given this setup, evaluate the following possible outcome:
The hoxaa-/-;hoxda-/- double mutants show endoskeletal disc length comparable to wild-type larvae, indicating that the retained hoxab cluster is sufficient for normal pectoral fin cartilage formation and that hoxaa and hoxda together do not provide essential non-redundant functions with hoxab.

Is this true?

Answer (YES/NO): YES